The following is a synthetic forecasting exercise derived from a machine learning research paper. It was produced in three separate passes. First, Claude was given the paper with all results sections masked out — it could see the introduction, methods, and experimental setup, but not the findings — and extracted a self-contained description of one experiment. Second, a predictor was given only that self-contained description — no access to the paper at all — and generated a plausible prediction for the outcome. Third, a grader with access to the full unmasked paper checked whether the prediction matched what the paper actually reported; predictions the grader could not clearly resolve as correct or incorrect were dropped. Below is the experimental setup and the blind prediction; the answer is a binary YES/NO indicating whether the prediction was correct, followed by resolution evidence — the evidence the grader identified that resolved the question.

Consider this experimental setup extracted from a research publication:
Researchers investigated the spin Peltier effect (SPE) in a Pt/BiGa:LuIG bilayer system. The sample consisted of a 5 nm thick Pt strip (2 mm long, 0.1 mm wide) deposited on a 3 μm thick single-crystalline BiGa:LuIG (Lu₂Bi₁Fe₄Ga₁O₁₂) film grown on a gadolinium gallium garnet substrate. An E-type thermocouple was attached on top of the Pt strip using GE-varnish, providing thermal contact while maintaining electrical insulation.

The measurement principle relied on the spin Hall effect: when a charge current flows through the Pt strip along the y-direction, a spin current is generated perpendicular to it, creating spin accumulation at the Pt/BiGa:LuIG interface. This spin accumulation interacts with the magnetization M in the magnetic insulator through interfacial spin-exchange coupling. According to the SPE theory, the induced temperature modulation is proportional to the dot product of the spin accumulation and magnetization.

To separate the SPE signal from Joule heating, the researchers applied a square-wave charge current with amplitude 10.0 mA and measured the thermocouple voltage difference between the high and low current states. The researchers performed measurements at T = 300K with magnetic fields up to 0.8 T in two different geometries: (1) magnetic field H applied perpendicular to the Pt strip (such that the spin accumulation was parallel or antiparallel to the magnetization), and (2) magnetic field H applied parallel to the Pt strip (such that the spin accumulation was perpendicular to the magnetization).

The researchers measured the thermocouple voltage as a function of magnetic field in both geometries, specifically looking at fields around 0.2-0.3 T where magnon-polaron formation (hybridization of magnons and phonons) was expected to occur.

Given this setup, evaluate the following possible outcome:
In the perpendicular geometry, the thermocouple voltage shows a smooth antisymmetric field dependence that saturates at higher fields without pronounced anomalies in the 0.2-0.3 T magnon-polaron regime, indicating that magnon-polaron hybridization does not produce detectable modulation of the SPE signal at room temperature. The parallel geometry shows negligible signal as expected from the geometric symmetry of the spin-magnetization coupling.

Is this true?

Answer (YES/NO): NO